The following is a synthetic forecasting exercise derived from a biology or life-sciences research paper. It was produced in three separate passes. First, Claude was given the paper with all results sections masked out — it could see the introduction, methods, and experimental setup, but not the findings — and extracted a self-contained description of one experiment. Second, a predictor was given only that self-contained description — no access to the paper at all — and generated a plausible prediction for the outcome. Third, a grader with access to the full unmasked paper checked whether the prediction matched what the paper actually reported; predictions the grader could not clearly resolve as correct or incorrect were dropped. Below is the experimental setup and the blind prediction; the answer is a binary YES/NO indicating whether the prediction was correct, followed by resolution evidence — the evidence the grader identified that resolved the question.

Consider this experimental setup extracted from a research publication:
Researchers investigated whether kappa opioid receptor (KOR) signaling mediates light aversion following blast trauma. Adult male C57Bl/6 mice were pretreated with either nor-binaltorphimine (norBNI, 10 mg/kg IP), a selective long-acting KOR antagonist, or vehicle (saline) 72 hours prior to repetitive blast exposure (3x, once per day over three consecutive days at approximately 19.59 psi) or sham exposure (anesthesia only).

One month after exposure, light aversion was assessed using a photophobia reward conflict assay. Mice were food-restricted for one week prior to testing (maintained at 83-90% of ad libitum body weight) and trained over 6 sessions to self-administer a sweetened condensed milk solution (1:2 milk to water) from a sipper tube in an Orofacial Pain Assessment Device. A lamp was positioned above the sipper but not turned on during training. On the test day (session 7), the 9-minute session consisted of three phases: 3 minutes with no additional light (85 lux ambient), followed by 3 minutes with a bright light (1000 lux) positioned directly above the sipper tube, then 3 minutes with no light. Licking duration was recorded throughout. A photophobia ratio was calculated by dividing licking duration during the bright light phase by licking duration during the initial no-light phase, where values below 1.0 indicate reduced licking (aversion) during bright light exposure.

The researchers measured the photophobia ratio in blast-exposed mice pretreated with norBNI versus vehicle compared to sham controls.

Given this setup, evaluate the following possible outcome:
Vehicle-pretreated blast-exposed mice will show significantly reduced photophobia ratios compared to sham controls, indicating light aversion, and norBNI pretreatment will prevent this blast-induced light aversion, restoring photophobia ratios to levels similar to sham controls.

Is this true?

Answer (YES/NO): YES